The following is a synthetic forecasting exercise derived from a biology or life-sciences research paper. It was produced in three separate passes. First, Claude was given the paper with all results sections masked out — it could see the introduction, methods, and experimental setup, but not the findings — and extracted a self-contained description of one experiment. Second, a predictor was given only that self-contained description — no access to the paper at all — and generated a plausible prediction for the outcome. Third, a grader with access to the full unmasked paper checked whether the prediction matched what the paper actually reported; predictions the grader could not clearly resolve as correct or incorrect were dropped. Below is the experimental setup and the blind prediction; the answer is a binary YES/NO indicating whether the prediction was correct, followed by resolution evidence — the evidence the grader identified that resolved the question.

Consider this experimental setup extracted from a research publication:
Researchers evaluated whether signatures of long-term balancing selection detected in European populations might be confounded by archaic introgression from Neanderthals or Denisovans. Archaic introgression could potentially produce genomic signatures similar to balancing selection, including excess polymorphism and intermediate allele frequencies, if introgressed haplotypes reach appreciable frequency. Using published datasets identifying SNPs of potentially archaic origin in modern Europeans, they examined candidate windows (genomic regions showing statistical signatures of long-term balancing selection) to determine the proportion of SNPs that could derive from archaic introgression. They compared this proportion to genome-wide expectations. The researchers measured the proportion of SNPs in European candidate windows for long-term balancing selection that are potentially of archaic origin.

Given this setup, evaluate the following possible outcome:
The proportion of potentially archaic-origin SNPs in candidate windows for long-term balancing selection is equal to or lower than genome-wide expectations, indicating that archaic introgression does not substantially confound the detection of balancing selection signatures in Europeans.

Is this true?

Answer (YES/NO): YES